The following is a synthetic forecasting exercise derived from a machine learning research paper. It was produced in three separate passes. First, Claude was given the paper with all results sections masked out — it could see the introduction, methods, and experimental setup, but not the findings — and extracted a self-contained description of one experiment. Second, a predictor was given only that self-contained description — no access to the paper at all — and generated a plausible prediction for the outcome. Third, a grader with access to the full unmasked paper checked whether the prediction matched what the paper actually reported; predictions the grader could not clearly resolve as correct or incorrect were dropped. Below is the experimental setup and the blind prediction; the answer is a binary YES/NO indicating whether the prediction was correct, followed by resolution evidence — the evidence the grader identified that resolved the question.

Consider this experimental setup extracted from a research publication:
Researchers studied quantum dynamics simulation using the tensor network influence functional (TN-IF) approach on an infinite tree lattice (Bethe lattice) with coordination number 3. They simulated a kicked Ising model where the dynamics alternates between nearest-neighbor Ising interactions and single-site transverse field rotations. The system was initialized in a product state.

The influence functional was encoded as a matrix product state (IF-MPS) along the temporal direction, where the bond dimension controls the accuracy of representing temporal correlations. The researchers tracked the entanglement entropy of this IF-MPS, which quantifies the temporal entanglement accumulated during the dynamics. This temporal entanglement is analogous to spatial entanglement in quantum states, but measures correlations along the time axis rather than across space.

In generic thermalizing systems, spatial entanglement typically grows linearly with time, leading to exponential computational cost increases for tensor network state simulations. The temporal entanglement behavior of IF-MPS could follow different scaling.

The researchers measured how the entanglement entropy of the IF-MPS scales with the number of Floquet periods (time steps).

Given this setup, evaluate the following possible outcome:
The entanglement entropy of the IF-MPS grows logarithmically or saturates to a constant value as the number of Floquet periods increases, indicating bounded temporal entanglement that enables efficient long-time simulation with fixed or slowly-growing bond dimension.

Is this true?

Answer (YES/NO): YES